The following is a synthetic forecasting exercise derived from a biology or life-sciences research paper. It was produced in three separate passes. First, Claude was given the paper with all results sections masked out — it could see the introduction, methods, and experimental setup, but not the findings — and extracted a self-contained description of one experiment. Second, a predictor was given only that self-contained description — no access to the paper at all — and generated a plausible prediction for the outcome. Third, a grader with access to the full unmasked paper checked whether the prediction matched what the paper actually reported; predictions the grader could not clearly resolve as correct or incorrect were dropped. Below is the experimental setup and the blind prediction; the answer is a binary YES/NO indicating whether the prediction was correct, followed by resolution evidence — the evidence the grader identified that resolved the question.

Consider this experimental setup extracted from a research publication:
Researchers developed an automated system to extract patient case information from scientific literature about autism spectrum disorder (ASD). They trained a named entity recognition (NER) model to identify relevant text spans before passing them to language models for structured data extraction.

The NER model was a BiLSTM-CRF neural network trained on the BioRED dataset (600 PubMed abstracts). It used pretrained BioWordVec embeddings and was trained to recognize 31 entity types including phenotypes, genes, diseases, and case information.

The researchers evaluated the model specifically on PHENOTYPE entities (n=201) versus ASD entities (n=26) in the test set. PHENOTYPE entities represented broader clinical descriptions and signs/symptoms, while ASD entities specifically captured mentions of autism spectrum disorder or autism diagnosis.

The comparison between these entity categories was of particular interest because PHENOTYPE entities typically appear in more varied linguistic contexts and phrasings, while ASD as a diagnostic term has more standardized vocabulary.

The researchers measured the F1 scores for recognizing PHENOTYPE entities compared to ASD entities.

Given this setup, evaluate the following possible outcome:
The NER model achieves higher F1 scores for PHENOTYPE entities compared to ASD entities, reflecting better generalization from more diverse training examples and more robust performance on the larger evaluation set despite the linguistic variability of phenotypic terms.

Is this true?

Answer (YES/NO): NO